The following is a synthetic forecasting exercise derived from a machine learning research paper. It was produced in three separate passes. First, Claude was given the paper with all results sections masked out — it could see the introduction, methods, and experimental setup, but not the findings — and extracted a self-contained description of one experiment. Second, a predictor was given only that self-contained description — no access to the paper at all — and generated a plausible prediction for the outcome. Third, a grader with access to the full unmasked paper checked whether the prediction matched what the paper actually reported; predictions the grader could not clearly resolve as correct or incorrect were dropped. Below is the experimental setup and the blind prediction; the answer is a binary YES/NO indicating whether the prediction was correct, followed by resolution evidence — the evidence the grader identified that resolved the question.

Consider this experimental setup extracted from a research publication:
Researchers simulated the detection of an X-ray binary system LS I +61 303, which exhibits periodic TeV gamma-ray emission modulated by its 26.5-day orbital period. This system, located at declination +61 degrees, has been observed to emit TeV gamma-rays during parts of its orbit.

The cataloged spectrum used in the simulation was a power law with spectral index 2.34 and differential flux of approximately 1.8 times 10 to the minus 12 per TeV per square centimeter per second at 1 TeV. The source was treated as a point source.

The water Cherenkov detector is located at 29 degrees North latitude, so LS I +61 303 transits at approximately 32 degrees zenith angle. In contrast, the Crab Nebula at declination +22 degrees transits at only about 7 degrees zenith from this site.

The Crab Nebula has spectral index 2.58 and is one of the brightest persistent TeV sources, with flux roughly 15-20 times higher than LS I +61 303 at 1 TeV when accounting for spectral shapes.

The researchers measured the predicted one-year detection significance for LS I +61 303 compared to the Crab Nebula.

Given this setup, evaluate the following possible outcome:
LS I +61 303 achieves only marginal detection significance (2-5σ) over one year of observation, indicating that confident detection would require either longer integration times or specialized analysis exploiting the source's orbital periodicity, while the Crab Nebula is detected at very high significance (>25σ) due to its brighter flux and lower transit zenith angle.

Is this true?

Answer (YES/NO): NO